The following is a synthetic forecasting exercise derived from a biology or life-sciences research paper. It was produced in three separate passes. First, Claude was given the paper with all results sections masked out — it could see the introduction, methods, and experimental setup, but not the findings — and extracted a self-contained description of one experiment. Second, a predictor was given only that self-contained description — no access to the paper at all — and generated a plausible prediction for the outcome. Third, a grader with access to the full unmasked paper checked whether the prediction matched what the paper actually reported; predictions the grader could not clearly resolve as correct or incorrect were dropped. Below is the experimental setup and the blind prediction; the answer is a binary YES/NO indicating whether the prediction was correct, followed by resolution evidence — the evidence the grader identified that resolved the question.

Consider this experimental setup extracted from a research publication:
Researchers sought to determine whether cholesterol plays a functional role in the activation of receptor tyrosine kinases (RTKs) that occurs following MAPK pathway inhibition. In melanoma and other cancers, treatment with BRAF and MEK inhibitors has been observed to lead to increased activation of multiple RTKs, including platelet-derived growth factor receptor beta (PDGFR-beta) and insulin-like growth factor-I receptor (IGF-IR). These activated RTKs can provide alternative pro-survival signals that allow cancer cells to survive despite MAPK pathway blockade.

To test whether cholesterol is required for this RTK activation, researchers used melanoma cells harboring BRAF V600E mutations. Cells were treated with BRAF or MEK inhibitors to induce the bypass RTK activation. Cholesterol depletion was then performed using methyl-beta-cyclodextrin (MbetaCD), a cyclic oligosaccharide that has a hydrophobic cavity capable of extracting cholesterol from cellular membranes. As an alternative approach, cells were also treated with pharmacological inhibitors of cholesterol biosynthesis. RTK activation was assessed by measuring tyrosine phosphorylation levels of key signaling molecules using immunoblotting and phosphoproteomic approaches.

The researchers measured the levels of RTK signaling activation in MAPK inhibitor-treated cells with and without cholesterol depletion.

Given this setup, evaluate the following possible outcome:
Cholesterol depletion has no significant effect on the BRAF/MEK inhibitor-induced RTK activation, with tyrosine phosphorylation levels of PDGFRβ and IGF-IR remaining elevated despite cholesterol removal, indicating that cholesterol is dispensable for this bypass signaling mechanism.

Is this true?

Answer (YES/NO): NO